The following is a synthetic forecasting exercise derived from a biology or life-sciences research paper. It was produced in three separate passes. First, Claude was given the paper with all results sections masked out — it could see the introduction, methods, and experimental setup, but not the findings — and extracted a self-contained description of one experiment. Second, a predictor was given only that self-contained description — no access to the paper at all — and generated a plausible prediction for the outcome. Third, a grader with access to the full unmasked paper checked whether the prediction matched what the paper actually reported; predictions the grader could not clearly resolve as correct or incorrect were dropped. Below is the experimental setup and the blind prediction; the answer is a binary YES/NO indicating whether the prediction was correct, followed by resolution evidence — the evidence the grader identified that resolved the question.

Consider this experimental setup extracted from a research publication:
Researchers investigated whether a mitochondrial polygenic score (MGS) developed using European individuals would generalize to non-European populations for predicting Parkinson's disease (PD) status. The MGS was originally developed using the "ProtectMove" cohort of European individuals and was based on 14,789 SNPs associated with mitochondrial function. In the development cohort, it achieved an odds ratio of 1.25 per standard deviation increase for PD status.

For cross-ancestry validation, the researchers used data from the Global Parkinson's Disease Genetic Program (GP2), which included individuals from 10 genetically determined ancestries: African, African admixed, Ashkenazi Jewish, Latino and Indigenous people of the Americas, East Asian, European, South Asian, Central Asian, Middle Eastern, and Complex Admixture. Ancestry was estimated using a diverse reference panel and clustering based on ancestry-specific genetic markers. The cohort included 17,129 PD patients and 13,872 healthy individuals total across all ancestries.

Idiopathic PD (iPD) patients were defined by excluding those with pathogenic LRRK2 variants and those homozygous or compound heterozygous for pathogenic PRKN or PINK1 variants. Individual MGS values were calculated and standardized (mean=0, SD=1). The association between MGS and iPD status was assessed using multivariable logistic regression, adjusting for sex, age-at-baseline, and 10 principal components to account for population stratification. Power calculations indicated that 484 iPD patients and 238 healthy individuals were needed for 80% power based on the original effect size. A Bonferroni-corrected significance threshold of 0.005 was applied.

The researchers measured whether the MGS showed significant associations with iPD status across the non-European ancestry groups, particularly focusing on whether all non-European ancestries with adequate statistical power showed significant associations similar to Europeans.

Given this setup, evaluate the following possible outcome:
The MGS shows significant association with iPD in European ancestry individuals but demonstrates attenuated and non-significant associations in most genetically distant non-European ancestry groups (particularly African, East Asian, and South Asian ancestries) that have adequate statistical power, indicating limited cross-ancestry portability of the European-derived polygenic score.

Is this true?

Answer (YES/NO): YES